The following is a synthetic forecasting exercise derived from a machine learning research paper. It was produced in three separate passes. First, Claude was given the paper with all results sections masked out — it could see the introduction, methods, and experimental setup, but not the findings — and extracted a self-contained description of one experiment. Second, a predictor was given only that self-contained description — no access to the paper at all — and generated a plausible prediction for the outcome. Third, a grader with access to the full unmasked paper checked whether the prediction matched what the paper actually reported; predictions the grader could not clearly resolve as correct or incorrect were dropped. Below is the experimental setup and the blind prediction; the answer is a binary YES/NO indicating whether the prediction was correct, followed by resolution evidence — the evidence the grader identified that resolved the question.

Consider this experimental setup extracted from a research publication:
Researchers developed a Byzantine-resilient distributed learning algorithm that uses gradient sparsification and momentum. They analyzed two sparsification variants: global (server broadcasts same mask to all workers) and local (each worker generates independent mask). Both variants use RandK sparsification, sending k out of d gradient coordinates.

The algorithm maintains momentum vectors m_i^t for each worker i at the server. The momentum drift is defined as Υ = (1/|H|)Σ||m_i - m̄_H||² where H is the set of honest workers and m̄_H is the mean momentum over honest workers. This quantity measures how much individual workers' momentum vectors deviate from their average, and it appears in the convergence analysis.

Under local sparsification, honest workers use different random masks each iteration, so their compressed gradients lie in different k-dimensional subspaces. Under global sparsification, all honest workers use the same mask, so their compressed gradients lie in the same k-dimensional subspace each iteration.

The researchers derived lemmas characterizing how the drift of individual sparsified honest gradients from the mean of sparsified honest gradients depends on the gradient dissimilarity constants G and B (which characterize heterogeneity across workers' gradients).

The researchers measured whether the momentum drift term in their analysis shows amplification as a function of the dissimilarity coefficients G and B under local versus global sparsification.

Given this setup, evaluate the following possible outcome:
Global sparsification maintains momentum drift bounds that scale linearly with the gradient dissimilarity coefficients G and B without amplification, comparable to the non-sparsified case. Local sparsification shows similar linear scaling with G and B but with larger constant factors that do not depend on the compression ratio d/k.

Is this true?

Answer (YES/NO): NO